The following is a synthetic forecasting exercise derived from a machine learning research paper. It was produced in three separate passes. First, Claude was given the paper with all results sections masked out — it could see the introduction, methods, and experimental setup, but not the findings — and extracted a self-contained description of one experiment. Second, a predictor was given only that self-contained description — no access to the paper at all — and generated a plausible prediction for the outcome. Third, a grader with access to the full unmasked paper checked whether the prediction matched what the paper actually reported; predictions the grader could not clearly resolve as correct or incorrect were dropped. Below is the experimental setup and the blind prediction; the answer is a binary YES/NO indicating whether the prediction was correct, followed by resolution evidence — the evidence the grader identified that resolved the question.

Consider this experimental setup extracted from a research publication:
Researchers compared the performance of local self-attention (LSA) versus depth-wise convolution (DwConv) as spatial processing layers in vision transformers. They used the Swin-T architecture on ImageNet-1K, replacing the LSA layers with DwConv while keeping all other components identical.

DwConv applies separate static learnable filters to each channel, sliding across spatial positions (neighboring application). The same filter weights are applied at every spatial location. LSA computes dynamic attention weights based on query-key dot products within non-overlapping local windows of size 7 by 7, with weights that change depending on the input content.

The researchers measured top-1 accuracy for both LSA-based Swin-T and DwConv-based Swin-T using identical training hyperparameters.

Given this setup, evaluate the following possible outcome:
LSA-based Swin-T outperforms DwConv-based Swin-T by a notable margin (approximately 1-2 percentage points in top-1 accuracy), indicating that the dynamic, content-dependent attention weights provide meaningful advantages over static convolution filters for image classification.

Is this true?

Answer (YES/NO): NO